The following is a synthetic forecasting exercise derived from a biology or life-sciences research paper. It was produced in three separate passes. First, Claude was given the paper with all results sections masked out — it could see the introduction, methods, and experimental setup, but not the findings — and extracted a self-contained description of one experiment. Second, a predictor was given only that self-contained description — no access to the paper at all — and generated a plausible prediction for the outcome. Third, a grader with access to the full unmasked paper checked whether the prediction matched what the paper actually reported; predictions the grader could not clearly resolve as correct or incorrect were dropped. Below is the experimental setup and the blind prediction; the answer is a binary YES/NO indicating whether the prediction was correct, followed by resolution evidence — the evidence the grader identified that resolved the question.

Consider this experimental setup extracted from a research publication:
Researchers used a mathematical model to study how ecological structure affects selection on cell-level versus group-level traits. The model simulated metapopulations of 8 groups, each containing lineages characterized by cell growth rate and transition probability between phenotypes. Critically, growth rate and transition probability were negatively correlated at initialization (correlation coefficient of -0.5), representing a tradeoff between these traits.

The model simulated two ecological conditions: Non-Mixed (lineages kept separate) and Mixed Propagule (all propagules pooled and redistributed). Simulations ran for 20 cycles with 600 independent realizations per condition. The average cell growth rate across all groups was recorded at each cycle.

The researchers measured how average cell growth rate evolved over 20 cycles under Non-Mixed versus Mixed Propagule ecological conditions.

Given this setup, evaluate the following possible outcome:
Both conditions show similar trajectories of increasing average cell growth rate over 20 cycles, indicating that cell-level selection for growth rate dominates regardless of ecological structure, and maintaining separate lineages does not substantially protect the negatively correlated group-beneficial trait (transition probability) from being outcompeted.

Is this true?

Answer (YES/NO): NO